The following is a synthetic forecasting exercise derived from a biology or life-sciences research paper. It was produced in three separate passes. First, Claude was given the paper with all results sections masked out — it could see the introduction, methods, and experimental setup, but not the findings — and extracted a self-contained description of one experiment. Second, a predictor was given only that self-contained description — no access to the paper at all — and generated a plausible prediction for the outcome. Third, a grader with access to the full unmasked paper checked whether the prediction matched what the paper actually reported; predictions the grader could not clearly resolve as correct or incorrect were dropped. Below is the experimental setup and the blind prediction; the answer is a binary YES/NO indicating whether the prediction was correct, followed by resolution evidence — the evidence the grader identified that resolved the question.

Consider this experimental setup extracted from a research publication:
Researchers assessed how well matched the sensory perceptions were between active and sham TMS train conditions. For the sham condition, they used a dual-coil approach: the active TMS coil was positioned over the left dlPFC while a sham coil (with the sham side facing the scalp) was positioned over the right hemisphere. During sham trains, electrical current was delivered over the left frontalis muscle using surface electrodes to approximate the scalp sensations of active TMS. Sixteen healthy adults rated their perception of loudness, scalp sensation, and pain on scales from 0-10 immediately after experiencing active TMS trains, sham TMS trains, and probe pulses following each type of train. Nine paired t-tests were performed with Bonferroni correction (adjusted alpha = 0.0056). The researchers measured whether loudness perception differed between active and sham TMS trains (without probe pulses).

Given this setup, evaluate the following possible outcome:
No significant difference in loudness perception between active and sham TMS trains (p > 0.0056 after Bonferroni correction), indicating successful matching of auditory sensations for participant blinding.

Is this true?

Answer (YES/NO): NO